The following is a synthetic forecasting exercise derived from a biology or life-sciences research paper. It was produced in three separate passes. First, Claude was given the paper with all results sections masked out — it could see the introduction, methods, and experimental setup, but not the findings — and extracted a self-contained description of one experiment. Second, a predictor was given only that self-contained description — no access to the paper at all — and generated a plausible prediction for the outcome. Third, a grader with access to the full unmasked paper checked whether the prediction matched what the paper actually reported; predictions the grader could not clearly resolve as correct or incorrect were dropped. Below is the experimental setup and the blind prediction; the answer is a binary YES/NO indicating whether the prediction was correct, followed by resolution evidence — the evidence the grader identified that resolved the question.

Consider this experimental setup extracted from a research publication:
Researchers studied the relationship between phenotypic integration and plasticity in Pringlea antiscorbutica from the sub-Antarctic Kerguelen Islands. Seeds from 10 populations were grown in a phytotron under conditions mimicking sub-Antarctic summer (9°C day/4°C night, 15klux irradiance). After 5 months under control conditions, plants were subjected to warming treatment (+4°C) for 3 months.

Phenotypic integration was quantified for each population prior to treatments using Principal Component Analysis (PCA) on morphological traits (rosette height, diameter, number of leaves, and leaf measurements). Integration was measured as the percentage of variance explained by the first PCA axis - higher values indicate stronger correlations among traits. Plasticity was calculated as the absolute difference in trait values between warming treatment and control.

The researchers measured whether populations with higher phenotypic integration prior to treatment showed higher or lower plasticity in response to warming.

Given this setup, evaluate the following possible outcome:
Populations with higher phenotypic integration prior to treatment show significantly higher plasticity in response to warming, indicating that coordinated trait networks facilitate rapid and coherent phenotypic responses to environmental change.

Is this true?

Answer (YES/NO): NO